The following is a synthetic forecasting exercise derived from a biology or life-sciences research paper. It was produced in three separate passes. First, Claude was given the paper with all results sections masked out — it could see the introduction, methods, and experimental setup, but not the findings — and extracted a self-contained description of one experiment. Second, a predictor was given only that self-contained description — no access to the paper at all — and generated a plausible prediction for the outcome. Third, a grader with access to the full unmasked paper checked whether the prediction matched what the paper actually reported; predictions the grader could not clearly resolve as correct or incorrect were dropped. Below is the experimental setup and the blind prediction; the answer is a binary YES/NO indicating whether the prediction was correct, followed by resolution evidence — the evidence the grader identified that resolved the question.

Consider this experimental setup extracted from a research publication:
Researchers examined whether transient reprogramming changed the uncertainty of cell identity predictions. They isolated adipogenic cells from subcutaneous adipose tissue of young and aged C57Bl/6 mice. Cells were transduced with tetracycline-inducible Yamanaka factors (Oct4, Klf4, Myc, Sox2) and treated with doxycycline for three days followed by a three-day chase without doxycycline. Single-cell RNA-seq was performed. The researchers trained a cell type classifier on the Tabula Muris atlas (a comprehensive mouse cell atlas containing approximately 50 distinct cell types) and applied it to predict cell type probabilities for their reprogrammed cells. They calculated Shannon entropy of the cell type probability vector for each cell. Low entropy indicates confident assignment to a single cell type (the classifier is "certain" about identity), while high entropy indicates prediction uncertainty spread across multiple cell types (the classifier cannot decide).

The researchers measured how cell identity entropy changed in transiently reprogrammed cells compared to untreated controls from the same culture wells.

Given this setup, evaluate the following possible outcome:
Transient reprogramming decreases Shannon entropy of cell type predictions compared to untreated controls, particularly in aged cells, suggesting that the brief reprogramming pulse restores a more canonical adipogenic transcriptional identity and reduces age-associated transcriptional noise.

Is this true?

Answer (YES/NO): NO